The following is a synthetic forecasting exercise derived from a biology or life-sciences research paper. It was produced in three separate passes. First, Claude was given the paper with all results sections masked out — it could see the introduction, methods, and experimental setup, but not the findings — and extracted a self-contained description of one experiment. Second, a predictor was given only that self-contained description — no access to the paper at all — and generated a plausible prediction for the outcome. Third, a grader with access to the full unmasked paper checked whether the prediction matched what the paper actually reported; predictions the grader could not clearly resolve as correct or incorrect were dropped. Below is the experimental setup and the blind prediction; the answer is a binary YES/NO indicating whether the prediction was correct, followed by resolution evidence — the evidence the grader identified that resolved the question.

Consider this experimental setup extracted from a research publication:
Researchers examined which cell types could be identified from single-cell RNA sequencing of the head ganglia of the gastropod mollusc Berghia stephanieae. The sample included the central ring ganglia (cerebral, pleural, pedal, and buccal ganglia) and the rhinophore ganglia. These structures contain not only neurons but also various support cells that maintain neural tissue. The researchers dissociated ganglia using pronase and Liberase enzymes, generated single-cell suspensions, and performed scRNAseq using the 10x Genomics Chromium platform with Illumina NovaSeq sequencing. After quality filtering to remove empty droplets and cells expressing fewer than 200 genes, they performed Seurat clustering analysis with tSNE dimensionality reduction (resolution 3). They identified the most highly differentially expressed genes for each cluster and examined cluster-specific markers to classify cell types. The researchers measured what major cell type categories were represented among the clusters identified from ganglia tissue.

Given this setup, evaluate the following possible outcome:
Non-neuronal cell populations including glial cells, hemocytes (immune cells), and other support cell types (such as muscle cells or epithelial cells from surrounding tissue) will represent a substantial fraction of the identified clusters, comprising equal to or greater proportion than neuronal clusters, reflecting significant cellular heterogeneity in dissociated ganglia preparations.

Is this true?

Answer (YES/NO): NO